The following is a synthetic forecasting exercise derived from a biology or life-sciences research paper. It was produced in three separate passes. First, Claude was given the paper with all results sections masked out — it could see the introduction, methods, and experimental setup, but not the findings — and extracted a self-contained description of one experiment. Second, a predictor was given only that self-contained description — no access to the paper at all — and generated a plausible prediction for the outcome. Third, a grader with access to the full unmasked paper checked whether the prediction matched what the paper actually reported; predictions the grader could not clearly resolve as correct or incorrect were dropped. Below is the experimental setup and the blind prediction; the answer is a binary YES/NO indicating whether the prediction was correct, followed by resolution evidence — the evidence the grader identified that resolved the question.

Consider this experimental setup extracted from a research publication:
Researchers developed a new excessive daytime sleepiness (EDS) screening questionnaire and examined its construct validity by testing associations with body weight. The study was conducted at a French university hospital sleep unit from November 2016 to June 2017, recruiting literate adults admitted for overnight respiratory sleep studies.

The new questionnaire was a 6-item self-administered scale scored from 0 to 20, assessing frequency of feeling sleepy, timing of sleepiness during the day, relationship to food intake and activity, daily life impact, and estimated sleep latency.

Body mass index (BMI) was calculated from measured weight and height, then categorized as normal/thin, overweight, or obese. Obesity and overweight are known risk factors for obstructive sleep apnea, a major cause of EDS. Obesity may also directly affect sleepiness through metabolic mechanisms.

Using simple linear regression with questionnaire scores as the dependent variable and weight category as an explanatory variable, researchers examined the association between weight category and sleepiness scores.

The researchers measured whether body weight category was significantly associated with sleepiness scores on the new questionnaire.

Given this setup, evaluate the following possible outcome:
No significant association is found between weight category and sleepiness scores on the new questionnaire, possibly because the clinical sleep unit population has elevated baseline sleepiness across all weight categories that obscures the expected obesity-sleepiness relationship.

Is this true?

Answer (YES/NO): YES